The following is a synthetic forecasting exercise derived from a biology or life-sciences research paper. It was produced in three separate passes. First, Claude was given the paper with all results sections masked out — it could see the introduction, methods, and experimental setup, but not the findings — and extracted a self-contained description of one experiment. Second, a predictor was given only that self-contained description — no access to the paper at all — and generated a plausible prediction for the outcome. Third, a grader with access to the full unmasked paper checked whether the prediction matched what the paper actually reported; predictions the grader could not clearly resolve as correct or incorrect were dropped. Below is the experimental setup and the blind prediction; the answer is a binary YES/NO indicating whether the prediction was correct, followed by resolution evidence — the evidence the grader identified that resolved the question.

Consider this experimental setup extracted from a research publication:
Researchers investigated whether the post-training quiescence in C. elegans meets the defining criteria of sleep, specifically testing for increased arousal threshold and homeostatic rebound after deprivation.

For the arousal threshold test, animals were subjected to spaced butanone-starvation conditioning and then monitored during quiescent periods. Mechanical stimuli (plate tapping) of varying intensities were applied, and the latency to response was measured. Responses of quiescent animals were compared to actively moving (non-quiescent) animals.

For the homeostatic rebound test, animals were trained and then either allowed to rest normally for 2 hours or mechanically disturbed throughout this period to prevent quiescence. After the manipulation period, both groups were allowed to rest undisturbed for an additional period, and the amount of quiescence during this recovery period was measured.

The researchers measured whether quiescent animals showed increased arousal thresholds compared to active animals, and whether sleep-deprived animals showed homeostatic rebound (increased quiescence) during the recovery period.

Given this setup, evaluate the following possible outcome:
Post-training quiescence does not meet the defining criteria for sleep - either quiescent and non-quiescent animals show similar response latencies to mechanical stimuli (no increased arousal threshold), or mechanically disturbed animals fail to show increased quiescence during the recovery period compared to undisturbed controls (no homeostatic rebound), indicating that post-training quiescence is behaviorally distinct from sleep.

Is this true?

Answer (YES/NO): NO